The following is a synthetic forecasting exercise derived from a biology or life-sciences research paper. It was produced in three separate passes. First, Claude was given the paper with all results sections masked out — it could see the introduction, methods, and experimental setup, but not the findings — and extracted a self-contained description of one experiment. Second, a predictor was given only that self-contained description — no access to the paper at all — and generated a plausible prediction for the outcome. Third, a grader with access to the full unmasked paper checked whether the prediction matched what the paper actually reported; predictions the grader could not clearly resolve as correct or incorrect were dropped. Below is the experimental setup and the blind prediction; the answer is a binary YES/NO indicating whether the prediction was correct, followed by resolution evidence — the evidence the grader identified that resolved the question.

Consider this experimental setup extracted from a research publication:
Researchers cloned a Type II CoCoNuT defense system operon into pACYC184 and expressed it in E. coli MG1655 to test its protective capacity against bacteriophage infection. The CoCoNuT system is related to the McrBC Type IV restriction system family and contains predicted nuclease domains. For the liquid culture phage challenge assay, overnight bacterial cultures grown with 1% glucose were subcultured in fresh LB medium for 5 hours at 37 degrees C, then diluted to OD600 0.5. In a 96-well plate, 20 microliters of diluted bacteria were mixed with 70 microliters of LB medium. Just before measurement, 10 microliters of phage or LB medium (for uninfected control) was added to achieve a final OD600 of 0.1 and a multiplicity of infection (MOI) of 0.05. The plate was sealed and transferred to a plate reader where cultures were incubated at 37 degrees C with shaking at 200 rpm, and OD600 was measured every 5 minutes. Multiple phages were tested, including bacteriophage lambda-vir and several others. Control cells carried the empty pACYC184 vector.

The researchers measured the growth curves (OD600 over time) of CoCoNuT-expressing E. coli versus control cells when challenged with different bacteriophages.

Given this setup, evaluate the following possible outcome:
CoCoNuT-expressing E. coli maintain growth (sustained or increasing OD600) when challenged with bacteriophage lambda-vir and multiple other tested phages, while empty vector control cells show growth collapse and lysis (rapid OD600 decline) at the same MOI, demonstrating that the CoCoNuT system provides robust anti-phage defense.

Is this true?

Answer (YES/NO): NO